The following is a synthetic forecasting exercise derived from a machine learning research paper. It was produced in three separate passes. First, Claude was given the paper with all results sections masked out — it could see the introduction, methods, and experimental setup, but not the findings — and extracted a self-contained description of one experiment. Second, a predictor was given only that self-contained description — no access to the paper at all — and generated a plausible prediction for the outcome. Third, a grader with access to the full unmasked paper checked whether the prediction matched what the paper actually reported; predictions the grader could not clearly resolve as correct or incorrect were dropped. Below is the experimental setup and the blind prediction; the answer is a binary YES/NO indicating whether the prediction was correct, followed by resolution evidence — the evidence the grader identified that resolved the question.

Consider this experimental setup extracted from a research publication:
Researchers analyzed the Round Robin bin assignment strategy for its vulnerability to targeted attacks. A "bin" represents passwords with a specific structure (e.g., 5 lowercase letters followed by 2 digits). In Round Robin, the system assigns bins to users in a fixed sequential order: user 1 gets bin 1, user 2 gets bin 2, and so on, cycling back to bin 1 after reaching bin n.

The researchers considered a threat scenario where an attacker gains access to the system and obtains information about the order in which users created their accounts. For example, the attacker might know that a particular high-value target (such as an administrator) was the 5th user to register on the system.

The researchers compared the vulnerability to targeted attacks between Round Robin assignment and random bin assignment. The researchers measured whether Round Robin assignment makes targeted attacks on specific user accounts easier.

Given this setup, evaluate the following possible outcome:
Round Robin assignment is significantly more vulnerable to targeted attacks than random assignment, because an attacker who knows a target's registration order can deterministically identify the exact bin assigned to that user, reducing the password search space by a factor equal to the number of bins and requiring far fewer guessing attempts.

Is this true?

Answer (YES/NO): YES